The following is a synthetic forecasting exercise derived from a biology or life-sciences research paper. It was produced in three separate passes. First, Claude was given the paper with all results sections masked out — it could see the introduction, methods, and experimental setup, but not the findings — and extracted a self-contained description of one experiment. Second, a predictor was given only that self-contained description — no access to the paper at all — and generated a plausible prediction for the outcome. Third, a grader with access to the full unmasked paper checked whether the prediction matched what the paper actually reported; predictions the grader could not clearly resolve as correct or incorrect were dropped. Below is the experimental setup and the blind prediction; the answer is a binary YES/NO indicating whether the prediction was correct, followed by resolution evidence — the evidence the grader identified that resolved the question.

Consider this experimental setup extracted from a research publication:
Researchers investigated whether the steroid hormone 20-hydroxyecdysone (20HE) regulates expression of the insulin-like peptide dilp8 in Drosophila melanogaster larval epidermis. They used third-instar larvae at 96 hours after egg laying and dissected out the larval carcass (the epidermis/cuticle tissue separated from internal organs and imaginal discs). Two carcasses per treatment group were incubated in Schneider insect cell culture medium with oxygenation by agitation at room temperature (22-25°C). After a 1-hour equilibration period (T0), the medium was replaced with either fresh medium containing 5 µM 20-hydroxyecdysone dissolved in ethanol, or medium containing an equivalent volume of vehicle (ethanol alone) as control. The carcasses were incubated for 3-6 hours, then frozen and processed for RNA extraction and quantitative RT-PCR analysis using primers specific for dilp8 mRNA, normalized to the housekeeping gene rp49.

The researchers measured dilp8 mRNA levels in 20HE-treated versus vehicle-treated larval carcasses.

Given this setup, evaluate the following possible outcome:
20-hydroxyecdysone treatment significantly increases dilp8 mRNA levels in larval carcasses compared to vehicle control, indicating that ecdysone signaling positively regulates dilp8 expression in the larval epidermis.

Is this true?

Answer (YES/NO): YES